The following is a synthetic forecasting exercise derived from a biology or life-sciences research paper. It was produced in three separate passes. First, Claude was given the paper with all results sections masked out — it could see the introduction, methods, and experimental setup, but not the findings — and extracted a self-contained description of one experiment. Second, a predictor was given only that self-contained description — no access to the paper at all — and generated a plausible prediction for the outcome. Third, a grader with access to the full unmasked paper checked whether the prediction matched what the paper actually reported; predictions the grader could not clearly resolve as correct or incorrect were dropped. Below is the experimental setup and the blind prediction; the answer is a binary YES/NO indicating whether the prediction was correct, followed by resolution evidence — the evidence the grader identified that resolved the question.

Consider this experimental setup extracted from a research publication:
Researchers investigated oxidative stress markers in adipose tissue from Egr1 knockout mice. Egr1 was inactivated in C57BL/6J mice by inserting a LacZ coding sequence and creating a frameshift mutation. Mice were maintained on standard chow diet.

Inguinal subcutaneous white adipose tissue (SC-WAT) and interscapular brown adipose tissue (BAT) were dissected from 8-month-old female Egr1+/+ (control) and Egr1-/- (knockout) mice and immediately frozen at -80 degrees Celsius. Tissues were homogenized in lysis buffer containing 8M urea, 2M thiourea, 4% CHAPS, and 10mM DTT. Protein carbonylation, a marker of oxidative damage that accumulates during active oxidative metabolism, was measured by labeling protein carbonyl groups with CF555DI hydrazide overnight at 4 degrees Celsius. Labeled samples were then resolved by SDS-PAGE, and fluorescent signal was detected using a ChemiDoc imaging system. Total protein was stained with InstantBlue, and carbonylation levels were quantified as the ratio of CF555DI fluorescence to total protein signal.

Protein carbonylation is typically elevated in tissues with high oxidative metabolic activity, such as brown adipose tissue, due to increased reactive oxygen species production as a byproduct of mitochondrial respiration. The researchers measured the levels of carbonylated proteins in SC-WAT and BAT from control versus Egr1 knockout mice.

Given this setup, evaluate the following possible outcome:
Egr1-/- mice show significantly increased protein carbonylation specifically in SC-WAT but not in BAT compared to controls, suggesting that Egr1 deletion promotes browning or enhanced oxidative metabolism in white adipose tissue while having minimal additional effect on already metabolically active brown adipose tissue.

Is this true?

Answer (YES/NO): NO